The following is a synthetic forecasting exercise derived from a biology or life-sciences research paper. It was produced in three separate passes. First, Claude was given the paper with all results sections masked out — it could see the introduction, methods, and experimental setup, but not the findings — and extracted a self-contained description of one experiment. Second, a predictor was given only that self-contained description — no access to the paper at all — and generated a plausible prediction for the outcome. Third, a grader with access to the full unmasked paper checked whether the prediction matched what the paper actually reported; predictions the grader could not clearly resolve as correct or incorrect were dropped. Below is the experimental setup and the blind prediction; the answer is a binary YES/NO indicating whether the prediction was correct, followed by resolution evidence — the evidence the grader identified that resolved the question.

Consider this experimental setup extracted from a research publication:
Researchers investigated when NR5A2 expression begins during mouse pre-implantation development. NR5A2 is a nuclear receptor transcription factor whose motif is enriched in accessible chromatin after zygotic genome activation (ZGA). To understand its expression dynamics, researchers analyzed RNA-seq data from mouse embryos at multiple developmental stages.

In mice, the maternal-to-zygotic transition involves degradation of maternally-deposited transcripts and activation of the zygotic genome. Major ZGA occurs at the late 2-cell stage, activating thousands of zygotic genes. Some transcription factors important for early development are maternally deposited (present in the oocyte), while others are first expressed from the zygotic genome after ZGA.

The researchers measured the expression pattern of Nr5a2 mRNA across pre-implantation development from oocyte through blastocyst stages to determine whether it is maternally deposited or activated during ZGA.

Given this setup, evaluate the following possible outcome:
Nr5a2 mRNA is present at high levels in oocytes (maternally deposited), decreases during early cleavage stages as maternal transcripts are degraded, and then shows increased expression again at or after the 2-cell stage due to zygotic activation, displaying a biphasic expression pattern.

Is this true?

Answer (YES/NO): NO